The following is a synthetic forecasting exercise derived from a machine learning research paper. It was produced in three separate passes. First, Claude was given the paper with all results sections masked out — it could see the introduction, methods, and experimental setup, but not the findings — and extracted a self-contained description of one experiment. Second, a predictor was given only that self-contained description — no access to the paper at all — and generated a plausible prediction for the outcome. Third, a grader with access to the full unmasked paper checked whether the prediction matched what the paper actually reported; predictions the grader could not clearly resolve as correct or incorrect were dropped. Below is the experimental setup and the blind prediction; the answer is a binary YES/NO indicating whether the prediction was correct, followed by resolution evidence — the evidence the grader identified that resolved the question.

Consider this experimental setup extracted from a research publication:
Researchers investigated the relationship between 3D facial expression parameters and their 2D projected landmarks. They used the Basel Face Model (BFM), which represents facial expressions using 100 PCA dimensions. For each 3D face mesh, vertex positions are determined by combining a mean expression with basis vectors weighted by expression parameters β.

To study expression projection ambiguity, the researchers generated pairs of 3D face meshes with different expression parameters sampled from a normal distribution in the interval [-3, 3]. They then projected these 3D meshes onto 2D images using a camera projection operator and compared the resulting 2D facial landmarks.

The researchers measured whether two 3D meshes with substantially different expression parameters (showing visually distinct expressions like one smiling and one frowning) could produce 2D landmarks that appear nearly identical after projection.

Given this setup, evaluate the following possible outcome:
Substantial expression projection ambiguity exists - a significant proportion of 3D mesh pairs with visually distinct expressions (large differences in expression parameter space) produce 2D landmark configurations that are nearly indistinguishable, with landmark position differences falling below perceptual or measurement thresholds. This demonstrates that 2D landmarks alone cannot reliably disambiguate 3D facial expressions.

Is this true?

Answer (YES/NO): YES